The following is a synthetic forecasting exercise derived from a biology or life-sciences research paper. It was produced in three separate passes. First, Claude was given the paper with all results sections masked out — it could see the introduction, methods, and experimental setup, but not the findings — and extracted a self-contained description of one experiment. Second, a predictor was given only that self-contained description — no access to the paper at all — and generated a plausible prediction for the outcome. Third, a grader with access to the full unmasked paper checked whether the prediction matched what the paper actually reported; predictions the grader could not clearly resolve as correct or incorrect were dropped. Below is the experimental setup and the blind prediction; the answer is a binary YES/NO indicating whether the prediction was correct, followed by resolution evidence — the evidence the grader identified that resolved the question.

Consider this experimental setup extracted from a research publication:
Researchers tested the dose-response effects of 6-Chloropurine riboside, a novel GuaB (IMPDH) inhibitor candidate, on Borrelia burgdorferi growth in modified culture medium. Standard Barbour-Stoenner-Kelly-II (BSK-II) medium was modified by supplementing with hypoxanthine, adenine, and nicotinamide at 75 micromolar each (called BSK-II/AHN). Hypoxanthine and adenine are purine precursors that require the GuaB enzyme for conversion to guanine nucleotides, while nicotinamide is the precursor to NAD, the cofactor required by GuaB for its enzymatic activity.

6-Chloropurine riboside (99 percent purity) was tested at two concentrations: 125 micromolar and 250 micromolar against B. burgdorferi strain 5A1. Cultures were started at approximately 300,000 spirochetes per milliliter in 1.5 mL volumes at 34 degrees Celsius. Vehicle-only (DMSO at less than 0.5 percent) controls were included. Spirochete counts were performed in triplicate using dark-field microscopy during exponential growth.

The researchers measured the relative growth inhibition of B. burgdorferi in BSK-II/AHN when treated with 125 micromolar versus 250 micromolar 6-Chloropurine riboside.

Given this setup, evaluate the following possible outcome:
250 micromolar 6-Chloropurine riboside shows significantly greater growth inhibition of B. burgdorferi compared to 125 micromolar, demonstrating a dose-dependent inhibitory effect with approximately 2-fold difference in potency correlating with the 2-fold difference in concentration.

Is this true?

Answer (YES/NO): YES